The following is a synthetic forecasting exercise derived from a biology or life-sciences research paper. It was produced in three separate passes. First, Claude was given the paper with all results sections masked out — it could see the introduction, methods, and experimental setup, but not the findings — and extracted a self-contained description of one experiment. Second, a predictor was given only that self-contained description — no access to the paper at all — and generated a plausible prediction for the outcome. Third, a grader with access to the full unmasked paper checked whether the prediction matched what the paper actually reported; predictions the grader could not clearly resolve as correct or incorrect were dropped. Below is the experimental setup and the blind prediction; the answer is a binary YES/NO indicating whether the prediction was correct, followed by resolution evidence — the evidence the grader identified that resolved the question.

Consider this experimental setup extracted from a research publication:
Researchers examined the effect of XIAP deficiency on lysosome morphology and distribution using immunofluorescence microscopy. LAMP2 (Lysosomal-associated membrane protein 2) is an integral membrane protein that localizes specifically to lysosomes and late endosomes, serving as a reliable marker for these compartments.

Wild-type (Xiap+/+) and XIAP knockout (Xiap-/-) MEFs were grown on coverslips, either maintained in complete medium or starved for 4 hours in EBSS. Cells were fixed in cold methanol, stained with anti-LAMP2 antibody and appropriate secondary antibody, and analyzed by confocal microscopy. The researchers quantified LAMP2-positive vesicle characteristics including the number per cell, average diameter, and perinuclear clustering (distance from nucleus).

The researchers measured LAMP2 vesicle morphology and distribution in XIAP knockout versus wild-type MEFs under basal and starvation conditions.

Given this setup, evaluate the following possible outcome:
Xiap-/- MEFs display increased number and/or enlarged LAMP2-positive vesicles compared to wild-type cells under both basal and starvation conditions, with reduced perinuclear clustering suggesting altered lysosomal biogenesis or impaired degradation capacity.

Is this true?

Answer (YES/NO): NO